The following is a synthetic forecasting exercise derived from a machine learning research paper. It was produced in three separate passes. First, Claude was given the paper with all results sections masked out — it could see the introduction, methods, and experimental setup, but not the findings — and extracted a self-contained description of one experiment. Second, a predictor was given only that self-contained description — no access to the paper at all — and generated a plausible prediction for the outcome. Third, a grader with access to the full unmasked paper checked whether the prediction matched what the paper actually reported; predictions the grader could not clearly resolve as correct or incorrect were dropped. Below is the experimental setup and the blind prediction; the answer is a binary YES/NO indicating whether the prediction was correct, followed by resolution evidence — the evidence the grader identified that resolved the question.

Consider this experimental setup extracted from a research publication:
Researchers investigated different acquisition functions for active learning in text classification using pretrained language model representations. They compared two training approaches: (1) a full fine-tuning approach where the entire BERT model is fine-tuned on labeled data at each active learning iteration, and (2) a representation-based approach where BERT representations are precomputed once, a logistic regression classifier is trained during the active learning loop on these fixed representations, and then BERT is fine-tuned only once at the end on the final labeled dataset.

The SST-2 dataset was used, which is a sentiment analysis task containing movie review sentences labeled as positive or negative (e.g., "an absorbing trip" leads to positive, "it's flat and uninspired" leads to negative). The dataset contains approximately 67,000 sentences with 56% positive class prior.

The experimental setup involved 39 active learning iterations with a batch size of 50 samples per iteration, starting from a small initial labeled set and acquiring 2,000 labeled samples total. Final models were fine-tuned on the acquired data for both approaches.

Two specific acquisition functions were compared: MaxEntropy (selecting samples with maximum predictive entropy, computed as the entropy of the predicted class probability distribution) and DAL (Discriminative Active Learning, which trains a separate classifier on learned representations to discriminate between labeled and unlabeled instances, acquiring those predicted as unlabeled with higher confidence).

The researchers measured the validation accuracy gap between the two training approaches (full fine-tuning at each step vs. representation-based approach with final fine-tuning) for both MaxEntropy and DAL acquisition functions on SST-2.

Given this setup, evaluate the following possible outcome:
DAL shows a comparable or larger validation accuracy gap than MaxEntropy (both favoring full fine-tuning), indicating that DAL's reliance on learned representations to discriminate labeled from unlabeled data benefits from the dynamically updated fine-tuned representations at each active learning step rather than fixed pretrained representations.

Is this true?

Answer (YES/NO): YES